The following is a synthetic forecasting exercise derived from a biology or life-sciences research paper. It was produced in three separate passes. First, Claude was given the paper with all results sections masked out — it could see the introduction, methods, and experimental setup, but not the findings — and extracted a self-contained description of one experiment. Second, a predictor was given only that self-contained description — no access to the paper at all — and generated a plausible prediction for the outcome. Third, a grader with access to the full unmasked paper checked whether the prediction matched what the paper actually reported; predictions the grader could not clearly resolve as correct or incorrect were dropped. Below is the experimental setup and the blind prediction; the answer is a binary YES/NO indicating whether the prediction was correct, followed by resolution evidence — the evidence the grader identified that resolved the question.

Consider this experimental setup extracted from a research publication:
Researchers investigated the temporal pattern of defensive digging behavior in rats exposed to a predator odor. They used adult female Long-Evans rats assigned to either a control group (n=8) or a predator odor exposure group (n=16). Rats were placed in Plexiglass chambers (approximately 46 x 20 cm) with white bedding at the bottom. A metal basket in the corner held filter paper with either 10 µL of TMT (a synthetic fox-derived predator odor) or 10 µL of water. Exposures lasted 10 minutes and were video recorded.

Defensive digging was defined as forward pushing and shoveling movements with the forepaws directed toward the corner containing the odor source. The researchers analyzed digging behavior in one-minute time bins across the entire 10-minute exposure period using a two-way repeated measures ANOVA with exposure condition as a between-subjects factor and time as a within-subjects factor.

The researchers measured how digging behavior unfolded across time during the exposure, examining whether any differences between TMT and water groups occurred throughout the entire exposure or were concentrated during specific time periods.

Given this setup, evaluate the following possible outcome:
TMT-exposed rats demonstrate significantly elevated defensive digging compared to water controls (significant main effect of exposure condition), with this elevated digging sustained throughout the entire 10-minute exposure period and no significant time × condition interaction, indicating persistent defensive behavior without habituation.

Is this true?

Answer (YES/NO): NO